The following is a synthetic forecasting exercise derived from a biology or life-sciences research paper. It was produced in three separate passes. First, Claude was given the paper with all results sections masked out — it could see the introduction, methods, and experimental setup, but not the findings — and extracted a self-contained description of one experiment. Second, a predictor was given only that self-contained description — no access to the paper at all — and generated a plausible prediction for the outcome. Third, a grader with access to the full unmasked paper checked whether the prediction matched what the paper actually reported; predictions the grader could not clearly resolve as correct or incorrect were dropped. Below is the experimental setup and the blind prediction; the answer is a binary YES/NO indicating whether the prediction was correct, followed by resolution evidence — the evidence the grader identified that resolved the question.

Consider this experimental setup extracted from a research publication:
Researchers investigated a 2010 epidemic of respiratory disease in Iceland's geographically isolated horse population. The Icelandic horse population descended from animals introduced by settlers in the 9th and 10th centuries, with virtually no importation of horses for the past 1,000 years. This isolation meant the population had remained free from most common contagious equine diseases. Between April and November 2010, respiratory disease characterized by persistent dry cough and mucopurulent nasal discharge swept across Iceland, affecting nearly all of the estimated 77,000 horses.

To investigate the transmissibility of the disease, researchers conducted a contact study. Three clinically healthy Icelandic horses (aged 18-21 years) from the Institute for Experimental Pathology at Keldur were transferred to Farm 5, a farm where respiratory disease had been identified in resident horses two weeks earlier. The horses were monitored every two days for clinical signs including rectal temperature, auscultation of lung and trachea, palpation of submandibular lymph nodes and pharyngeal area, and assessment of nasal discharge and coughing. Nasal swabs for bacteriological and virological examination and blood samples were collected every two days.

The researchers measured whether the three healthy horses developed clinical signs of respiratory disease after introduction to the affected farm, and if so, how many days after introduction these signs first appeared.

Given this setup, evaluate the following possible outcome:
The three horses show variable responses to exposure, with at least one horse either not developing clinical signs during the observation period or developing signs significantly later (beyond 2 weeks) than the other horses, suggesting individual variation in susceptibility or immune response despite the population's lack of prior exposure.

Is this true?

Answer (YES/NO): NO